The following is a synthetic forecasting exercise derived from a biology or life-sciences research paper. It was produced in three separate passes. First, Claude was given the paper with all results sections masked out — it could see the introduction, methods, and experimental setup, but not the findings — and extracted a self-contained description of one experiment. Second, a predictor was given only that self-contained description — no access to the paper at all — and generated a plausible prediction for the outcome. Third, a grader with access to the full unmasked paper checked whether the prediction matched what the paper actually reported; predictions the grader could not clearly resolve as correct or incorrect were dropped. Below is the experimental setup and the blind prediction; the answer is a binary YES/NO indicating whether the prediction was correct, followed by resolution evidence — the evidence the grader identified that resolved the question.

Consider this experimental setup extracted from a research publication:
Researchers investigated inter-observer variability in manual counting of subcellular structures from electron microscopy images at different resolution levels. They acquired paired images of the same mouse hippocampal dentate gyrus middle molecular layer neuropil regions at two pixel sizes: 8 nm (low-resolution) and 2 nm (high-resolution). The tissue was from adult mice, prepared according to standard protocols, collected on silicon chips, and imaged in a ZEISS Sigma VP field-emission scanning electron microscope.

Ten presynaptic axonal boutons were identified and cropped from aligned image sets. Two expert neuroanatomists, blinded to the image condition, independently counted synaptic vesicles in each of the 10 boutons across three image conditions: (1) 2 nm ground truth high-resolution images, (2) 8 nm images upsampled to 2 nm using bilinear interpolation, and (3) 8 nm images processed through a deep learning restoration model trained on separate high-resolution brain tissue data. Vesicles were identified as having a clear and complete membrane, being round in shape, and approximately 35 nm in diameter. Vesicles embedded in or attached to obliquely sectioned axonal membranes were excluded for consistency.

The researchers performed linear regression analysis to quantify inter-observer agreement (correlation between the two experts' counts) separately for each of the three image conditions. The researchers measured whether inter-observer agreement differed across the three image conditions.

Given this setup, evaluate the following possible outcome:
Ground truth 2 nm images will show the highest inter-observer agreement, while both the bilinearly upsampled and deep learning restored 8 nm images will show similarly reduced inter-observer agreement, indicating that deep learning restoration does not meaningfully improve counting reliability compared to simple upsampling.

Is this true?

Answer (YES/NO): NO